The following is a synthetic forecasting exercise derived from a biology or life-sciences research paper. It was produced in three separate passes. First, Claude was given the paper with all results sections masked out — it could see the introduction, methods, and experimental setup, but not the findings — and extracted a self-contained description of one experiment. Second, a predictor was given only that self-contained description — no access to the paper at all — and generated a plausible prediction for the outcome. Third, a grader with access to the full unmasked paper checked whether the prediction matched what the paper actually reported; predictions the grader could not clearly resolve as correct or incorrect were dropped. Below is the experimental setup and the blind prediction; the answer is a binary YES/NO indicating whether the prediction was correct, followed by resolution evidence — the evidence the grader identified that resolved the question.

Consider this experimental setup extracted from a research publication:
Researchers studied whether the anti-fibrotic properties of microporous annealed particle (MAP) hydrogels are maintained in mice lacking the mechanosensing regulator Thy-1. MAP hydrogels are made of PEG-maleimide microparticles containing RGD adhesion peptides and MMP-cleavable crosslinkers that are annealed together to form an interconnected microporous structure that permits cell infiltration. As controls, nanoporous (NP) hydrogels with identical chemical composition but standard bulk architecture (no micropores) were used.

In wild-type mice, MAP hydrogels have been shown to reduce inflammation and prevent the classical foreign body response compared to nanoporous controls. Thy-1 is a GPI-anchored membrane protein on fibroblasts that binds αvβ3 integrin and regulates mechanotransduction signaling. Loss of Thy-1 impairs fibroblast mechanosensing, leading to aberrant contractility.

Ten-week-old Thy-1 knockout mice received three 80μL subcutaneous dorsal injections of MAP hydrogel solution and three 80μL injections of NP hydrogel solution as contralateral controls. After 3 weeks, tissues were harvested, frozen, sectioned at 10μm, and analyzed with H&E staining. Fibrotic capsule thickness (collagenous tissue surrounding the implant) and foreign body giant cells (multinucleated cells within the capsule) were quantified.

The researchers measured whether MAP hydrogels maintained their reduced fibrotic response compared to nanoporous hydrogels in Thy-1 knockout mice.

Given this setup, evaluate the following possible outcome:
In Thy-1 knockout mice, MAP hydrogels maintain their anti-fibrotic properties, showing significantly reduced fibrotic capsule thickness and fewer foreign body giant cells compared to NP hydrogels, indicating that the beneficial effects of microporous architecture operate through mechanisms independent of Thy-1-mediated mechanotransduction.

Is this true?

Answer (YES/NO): NO